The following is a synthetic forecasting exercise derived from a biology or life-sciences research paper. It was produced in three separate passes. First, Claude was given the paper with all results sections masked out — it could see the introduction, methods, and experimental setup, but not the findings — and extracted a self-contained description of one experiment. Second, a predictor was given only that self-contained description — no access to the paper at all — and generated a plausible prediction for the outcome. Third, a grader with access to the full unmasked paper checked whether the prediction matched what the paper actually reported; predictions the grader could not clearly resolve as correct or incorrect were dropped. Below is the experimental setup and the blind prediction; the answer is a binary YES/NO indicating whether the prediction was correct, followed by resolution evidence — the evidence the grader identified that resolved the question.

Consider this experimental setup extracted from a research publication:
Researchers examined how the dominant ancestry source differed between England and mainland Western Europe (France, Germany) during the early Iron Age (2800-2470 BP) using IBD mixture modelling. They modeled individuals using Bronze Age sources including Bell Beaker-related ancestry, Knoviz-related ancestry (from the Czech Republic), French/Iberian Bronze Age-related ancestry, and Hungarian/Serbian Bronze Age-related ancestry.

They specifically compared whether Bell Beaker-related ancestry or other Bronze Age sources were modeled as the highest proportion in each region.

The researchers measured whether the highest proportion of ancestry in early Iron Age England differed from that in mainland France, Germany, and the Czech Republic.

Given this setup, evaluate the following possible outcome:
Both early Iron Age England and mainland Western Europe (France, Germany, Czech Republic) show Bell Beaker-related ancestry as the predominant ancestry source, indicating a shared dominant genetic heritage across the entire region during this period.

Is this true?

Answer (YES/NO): NO